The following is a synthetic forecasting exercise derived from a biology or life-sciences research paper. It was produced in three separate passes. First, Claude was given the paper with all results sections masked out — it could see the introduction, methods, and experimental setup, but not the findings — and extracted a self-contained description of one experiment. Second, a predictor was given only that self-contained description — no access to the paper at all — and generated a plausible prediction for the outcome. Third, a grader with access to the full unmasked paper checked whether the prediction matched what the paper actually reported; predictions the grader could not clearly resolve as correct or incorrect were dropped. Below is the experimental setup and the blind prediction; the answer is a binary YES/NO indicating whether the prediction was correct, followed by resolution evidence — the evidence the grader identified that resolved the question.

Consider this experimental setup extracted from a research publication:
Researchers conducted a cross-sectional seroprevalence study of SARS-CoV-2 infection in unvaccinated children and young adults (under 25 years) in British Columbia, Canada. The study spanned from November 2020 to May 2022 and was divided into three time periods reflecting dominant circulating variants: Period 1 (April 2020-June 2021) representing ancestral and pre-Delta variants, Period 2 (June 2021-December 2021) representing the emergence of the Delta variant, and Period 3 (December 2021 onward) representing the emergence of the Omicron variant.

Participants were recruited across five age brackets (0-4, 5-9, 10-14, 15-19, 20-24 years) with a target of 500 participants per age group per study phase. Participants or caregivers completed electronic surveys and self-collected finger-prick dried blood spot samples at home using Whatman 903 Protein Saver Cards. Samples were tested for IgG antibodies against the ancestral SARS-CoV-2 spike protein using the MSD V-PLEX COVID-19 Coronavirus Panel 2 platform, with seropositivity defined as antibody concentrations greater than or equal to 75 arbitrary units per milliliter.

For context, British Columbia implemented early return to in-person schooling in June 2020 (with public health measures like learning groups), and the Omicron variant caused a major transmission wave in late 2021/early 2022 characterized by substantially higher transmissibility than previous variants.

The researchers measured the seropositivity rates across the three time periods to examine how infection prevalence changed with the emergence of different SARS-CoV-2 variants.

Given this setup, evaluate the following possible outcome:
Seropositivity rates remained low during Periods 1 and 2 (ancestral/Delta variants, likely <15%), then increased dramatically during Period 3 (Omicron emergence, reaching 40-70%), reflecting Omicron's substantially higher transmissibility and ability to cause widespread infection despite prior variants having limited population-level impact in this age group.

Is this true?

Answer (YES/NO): NO